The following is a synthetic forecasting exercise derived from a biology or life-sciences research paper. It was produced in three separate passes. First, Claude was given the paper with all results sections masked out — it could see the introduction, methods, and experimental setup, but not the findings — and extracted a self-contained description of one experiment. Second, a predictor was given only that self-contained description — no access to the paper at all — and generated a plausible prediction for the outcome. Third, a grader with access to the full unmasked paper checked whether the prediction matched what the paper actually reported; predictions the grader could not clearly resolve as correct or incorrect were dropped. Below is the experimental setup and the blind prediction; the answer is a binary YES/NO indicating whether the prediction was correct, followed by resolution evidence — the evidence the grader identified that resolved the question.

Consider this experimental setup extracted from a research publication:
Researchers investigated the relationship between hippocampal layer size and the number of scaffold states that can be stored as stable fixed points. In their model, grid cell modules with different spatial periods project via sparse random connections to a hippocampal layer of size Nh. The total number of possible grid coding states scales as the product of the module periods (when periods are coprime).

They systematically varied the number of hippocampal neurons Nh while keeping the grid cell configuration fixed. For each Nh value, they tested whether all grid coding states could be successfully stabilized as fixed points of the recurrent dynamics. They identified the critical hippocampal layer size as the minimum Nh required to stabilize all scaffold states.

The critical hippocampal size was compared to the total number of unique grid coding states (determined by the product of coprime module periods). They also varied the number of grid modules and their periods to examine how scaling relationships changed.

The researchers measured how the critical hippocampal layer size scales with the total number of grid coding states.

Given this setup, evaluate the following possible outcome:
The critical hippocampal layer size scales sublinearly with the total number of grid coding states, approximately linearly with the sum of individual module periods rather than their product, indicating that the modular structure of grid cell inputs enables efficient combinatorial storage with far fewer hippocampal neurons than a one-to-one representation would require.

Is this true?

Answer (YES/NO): NO